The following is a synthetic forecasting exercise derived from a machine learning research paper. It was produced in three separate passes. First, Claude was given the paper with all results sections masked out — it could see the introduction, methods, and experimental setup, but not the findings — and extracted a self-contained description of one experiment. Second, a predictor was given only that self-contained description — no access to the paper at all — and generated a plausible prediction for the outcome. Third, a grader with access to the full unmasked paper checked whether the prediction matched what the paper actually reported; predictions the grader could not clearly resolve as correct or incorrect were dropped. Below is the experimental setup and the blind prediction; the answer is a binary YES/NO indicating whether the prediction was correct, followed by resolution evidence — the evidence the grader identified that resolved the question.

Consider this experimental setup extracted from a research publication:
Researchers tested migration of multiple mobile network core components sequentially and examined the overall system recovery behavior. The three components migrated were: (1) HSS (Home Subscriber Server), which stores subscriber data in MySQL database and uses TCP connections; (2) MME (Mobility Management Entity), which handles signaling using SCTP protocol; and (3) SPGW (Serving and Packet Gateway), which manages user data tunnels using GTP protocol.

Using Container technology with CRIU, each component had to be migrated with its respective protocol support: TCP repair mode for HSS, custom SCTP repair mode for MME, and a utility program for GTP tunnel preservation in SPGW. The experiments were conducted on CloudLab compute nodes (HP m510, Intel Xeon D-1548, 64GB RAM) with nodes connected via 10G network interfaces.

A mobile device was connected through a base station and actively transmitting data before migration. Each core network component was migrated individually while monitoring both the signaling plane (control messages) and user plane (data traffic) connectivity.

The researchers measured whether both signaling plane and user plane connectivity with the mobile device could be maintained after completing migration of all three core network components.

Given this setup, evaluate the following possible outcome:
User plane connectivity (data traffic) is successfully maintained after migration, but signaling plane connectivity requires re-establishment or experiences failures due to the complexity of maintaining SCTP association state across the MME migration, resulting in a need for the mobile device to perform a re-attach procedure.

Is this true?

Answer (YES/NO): NO